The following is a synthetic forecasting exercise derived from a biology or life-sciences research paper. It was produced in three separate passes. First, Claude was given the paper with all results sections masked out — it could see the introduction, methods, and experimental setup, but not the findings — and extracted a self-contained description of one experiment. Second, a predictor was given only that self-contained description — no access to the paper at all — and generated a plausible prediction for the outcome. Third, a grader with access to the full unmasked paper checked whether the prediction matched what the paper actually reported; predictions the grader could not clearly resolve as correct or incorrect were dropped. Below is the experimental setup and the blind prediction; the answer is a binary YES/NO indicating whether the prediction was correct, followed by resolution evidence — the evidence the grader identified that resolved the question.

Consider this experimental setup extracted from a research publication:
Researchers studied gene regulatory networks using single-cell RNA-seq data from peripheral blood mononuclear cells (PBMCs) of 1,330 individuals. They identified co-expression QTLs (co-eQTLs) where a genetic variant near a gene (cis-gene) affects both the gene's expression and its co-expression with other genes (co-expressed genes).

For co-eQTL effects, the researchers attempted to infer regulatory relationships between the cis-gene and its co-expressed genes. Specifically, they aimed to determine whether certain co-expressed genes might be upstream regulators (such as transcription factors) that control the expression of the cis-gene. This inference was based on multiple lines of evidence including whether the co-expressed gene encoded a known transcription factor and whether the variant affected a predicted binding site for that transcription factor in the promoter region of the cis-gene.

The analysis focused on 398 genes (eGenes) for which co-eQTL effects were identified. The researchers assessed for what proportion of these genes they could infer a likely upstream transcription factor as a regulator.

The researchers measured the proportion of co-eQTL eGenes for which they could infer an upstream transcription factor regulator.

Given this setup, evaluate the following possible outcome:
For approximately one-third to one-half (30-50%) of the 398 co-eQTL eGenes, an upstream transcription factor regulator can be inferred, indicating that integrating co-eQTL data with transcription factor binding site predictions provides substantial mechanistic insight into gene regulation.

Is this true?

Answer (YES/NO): YES